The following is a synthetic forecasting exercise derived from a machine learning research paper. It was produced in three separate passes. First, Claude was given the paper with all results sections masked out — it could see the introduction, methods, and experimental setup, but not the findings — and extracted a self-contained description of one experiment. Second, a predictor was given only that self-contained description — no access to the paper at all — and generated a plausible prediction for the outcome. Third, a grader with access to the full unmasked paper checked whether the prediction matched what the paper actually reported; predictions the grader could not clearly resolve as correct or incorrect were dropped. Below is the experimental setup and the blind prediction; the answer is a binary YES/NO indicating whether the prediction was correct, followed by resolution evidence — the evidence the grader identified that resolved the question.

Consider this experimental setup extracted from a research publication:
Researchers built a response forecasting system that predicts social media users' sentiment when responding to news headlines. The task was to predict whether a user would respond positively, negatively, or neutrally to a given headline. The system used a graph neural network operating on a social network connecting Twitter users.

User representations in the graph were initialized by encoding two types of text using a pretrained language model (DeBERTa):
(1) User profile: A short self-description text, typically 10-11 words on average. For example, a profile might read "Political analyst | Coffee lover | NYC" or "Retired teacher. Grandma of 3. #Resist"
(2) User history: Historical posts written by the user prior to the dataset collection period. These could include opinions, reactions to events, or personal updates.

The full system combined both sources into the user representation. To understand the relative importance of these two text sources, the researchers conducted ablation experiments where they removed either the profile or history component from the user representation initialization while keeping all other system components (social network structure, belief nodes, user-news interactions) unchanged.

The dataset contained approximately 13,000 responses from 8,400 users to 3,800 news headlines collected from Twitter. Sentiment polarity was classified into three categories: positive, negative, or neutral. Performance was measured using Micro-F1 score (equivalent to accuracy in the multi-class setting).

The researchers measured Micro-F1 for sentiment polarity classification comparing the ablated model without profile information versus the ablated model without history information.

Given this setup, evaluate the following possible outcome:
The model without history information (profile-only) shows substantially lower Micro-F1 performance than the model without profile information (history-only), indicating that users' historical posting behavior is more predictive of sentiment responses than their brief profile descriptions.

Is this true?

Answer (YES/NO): NO